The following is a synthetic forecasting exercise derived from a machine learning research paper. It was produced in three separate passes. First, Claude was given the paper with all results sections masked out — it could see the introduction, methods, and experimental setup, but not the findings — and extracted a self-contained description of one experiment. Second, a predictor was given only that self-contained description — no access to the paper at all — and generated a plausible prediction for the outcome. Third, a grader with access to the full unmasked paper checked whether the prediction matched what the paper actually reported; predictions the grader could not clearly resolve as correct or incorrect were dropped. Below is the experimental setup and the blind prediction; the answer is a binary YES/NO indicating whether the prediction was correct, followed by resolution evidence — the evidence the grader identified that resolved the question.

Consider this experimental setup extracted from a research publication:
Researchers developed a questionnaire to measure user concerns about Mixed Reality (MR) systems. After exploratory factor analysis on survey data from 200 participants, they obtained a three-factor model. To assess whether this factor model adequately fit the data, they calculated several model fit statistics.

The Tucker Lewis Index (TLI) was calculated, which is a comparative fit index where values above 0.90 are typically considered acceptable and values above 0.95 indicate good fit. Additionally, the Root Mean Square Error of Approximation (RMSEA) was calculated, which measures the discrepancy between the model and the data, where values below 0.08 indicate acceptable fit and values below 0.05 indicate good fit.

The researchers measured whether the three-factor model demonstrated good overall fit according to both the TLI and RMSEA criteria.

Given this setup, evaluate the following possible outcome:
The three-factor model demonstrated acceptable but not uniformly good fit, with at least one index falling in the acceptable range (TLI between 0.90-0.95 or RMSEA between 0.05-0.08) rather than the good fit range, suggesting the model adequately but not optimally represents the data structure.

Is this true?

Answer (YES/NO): NO